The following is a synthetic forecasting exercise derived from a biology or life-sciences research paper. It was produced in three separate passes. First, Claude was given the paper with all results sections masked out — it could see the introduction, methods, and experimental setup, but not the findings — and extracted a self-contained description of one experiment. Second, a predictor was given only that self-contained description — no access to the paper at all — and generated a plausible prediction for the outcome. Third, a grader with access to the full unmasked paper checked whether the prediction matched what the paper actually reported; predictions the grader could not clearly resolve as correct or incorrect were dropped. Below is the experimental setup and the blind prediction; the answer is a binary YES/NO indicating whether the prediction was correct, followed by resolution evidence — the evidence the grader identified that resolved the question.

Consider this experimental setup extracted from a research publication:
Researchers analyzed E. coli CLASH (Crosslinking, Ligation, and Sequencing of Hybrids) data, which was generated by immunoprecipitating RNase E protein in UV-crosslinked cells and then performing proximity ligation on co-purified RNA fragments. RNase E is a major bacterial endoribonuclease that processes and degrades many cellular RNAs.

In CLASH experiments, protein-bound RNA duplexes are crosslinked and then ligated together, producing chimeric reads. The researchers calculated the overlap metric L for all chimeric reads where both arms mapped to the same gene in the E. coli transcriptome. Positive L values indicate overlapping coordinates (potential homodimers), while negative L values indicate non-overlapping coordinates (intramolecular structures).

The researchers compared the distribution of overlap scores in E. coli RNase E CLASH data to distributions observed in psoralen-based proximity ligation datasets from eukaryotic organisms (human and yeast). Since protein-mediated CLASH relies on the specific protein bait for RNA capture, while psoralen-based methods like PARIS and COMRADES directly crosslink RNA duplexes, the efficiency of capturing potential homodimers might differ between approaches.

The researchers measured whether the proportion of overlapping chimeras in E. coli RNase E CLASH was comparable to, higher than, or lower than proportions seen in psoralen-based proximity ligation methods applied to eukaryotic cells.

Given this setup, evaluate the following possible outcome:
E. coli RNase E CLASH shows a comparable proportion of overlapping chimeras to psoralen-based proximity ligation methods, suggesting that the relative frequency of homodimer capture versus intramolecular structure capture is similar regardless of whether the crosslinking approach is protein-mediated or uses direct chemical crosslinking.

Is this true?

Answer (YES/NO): YES